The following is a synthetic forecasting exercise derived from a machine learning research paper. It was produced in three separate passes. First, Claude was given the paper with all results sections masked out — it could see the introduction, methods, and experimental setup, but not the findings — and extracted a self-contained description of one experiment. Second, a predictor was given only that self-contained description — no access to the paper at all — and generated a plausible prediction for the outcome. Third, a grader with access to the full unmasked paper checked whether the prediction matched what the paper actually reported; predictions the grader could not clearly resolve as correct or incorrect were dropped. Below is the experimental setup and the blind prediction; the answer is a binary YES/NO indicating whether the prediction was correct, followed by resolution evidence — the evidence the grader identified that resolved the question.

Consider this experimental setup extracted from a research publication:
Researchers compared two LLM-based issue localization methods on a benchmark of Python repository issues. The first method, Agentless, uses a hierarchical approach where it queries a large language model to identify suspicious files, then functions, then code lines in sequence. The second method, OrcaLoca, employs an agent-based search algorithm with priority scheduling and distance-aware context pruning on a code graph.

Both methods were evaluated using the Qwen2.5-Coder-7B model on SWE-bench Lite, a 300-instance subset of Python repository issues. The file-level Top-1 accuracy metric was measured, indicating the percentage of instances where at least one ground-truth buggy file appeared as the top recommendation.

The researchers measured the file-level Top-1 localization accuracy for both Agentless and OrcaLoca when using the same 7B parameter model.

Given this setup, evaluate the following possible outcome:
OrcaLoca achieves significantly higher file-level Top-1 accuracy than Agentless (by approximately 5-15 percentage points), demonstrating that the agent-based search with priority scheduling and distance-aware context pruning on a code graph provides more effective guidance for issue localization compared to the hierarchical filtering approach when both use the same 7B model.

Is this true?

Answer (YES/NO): NO